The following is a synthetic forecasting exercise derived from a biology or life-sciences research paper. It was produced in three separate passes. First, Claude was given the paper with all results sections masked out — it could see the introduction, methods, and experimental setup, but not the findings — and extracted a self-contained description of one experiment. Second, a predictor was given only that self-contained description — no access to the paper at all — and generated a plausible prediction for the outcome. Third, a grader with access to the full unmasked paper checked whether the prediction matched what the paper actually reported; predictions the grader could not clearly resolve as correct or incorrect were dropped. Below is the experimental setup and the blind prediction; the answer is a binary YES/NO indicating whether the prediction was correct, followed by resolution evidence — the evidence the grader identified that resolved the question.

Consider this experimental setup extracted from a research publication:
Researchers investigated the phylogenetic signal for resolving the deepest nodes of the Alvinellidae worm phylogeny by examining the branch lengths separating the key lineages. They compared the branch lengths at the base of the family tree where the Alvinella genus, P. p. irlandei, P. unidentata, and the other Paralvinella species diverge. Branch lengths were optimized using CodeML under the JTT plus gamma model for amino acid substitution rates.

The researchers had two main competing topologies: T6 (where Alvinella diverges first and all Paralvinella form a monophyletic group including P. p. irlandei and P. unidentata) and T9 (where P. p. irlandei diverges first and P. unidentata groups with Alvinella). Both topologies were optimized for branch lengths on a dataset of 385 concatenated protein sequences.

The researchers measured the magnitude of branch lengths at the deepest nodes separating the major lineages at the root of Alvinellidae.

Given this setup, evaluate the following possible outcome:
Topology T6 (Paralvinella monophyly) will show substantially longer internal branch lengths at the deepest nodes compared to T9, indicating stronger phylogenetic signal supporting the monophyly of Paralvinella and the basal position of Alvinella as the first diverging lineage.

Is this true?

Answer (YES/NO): NO